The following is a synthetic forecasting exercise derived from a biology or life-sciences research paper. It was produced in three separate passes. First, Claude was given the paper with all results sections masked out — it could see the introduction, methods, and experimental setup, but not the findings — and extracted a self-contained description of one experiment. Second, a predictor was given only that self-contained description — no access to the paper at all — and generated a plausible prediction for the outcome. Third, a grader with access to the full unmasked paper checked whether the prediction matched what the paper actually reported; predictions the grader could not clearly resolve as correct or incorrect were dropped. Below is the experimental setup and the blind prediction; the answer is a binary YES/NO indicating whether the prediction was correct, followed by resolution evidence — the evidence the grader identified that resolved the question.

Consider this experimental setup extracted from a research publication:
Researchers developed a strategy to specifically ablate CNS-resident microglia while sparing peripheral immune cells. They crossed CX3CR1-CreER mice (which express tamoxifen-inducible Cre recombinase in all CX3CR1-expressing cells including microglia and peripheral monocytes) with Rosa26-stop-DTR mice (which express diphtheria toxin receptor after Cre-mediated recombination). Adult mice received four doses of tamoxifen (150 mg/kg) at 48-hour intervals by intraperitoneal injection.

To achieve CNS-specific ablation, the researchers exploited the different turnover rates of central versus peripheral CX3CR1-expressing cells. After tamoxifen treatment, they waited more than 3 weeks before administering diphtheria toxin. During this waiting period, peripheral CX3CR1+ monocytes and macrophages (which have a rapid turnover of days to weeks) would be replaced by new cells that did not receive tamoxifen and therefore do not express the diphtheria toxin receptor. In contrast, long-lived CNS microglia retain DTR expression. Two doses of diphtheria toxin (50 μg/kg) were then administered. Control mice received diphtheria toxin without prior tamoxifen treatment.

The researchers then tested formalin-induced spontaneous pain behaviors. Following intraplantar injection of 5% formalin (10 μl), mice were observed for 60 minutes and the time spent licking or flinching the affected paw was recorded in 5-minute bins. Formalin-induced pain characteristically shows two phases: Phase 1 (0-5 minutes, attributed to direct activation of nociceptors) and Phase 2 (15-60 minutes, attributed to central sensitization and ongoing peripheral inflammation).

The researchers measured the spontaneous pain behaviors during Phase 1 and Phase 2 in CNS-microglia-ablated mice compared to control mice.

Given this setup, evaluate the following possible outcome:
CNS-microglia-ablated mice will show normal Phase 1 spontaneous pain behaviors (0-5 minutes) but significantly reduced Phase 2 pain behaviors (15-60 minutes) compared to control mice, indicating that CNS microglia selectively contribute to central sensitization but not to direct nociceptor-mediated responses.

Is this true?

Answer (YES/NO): YES